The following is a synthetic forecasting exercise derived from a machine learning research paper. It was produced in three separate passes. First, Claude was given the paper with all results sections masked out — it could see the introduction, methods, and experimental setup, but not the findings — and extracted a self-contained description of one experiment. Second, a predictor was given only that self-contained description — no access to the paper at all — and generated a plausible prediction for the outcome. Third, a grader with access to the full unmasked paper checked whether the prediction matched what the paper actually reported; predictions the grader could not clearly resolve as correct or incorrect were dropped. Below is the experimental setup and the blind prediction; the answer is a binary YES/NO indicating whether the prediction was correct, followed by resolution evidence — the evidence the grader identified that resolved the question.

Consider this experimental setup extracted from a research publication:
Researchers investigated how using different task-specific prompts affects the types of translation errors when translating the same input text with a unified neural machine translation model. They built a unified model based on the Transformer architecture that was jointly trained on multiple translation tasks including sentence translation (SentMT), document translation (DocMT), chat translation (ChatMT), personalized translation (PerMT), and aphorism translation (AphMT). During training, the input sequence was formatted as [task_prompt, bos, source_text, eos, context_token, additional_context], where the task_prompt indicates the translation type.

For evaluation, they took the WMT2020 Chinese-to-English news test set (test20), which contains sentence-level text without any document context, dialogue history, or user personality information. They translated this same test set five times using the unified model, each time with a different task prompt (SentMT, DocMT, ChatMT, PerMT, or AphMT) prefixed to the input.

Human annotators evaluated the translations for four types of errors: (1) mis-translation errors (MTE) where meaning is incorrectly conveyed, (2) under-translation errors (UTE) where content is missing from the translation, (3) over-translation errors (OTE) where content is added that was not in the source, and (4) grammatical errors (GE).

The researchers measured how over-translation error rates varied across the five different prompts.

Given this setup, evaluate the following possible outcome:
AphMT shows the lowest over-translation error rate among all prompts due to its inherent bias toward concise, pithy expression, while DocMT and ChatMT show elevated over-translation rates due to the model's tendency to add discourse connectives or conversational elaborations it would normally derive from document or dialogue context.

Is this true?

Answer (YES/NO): NO